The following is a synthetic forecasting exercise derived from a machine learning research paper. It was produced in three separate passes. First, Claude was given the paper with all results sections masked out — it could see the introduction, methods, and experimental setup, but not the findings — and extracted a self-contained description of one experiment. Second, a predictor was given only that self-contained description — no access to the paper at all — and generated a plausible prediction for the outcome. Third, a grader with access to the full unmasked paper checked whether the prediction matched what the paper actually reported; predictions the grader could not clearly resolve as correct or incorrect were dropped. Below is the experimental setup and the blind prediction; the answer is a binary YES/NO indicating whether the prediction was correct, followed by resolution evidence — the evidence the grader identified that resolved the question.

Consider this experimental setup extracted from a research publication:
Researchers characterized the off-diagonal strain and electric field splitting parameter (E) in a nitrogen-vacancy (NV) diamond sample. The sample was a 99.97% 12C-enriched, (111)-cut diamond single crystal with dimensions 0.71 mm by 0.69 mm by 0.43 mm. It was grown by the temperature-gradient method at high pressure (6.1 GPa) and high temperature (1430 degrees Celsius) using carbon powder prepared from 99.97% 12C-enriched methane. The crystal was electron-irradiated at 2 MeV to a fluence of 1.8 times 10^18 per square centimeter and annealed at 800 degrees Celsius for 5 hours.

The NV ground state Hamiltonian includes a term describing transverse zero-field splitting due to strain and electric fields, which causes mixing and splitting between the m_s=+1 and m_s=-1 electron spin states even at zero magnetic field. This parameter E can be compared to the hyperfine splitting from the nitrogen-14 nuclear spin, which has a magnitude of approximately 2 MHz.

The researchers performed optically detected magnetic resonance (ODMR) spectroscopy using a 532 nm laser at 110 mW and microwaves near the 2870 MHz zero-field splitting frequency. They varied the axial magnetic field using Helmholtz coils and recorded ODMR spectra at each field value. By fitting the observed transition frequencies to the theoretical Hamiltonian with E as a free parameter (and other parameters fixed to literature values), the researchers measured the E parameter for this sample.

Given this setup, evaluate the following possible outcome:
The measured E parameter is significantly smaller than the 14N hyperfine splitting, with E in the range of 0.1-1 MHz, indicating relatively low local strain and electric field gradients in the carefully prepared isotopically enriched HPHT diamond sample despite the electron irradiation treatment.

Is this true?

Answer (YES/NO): YES